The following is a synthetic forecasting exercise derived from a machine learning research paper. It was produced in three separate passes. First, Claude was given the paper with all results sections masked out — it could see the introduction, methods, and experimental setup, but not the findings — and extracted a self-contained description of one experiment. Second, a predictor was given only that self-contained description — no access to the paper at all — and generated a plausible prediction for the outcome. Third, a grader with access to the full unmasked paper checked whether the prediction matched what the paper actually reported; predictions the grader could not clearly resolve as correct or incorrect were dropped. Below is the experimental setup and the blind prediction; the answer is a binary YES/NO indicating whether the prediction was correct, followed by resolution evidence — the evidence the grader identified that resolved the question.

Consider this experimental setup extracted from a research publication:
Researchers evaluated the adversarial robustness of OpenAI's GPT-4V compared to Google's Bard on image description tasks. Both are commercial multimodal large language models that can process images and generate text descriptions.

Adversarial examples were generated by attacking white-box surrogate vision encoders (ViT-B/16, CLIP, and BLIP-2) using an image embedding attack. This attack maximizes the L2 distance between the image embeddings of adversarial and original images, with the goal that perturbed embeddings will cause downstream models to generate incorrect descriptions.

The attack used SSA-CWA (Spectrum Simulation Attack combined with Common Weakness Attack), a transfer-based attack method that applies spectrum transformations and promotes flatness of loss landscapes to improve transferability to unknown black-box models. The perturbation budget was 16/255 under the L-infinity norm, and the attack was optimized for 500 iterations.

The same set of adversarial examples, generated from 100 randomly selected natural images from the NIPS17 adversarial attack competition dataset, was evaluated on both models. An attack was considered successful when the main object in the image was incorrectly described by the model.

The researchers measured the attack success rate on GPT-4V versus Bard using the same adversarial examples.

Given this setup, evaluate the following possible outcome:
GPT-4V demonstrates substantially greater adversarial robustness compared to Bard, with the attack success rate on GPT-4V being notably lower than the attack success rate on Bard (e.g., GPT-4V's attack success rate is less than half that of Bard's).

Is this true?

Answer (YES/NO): NO